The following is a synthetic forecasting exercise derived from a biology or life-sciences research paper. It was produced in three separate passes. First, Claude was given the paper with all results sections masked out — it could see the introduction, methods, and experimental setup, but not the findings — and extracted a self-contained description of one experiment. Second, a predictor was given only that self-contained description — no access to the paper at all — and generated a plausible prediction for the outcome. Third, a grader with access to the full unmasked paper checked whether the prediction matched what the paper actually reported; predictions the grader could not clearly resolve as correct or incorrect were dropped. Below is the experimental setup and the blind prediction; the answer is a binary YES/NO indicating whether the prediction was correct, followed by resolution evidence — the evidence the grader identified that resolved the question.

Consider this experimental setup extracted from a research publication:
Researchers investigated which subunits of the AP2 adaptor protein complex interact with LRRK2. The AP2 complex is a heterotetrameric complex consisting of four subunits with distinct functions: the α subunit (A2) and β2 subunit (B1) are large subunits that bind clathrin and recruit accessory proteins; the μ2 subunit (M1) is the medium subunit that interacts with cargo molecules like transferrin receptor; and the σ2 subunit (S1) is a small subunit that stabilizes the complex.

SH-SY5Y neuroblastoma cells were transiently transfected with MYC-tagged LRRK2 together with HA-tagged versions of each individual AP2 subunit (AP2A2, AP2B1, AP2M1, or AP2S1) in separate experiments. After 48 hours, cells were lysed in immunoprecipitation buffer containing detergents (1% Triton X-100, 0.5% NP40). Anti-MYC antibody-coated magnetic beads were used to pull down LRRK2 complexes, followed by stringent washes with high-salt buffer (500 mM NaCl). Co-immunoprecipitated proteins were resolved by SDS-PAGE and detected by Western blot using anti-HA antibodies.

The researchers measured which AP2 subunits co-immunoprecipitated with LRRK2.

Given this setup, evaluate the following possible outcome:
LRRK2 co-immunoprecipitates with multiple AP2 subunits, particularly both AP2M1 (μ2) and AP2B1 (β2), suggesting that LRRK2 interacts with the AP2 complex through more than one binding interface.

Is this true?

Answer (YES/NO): NO